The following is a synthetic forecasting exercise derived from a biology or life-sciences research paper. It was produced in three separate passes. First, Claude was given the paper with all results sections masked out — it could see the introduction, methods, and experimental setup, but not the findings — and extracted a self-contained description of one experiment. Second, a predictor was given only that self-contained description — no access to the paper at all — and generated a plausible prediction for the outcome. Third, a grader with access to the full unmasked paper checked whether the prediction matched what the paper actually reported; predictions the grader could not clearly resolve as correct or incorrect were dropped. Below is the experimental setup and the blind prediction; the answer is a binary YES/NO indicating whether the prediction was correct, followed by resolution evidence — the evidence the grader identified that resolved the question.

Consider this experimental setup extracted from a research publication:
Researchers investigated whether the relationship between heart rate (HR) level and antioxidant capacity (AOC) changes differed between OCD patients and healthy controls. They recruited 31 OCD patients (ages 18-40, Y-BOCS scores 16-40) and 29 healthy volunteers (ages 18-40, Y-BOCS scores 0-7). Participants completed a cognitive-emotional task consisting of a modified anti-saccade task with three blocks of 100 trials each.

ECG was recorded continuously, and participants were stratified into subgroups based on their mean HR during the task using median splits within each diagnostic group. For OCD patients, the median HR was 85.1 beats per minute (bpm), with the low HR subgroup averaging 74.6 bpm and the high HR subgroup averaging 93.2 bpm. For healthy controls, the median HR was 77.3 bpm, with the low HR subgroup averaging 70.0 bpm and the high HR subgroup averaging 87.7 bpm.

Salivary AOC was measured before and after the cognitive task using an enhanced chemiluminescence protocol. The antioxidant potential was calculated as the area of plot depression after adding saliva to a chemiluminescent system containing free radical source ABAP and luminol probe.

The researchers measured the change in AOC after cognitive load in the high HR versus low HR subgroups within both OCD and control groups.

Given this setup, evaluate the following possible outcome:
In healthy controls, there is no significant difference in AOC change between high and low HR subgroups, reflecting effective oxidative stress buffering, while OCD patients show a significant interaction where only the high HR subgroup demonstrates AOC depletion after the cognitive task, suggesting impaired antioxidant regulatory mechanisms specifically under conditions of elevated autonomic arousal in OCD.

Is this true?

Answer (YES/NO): NO